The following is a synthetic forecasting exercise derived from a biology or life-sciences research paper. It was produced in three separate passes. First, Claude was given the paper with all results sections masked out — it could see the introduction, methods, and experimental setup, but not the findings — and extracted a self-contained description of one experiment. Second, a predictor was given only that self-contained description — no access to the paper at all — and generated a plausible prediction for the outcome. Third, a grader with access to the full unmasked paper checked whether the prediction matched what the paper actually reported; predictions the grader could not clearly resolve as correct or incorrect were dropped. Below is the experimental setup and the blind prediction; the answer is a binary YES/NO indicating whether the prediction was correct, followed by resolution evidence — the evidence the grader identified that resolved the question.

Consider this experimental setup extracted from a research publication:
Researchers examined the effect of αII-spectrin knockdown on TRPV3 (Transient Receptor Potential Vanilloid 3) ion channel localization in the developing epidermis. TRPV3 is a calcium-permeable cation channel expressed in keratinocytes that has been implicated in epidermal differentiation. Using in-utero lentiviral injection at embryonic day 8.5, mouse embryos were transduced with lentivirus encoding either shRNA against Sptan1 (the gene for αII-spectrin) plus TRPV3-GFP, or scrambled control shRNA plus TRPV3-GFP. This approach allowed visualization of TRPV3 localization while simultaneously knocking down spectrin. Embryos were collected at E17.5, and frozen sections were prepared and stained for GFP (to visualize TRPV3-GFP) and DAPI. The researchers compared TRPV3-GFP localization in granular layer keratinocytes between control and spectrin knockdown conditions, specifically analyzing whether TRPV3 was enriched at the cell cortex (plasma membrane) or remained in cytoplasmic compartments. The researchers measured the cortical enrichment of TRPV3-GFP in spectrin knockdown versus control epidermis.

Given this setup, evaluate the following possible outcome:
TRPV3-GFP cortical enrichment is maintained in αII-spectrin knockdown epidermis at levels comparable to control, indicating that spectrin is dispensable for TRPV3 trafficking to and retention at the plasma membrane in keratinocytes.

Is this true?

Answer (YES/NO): NO